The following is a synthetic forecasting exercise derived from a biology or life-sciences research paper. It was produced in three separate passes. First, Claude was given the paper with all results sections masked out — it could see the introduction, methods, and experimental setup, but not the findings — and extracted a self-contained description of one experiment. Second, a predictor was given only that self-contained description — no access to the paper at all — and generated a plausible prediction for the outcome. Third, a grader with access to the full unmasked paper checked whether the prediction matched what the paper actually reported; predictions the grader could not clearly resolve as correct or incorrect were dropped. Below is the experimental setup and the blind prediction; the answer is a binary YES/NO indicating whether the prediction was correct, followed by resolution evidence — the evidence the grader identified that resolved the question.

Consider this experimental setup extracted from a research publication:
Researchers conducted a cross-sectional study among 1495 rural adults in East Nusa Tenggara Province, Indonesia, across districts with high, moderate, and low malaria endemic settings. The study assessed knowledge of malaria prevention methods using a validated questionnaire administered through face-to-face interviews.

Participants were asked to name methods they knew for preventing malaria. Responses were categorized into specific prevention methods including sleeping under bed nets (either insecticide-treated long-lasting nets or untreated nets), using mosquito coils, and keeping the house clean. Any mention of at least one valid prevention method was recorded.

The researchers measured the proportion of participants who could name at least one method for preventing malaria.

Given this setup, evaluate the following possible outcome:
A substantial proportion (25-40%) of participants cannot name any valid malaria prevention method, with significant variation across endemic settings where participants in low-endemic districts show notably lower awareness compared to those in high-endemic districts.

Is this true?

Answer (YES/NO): NO